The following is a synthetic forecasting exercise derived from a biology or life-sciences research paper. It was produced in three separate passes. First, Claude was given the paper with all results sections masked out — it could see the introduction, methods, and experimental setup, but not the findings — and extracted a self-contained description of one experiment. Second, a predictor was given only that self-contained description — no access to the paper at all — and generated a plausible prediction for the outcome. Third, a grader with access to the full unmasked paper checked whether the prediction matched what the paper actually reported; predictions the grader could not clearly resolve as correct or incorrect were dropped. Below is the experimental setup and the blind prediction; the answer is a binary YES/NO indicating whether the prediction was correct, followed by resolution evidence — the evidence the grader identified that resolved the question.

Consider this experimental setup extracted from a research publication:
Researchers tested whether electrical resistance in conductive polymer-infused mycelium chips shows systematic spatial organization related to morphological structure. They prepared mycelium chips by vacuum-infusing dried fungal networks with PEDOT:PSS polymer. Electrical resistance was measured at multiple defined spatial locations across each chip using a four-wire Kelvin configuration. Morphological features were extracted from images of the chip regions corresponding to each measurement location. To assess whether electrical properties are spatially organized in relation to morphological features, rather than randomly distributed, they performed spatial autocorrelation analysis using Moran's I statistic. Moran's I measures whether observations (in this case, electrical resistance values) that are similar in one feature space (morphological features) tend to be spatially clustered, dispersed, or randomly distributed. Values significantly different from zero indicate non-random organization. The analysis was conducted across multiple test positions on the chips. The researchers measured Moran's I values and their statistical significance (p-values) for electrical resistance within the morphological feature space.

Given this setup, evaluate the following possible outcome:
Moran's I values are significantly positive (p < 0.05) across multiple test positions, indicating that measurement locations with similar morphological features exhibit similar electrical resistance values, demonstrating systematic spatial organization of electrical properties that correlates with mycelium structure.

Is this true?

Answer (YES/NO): YES